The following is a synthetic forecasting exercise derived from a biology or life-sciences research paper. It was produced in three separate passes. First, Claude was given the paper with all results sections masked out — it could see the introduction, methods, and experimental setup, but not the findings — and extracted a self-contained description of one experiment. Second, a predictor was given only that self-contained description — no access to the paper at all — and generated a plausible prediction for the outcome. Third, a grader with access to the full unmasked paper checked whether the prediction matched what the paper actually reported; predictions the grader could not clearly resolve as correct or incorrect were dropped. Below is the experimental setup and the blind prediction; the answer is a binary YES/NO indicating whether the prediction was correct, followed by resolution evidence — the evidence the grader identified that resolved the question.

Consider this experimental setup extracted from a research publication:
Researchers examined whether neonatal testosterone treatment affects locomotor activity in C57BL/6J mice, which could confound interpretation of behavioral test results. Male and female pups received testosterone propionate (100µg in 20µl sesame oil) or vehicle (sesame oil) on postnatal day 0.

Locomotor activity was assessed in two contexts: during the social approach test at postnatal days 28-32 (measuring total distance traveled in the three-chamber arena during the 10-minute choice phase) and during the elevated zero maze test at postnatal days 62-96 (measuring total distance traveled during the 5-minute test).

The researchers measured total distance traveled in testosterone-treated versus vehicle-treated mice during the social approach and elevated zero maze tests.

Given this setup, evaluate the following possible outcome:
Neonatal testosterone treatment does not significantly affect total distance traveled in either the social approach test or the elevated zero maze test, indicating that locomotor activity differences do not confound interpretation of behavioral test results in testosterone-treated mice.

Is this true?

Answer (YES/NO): YES